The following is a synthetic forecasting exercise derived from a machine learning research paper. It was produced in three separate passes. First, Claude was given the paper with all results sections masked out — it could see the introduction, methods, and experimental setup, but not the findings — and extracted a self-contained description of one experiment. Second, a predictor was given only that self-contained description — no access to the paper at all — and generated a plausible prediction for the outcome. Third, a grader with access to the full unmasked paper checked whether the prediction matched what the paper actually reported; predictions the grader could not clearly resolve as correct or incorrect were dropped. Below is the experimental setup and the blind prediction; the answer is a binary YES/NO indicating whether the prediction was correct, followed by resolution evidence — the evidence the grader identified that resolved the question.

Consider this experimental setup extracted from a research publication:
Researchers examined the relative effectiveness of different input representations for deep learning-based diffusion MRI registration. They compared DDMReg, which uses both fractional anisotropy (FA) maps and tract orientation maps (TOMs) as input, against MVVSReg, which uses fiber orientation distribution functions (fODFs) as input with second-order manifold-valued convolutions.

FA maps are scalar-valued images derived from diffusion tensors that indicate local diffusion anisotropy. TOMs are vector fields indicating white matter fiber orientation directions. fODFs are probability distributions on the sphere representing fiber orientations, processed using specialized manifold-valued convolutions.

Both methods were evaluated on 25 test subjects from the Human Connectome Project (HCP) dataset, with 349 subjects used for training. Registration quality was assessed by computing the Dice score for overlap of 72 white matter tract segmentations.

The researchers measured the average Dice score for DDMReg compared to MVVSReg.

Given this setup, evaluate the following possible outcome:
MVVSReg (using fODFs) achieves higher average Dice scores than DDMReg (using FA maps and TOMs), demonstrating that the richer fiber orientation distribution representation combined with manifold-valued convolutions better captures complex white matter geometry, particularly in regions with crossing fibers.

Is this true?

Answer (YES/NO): YES